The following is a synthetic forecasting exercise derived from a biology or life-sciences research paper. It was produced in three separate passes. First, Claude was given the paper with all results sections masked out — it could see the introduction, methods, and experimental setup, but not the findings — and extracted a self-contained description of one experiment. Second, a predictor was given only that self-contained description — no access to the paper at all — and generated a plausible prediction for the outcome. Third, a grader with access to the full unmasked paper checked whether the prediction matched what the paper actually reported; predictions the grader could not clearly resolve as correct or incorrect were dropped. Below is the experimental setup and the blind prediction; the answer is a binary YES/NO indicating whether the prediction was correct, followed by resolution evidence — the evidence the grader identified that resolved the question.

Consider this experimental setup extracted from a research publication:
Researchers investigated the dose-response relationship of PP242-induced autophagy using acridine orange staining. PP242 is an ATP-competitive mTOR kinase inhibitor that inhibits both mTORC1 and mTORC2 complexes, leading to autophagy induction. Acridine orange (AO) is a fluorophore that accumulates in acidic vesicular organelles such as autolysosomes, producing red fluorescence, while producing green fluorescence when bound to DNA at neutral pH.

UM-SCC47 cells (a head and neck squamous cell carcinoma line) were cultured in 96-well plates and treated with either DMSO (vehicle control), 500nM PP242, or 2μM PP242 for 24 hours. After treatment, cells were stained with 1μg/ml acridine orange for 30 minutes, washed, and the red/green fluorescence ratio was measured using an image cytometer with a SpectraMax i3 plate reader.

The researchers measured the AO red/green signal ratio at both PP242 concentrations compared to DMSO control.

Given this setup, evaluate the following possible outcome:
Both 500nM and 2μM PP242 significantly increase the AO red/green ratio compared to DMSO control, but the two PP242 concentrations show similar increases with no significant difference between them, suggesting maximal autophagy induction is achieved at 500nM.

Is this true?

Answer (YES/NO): NO